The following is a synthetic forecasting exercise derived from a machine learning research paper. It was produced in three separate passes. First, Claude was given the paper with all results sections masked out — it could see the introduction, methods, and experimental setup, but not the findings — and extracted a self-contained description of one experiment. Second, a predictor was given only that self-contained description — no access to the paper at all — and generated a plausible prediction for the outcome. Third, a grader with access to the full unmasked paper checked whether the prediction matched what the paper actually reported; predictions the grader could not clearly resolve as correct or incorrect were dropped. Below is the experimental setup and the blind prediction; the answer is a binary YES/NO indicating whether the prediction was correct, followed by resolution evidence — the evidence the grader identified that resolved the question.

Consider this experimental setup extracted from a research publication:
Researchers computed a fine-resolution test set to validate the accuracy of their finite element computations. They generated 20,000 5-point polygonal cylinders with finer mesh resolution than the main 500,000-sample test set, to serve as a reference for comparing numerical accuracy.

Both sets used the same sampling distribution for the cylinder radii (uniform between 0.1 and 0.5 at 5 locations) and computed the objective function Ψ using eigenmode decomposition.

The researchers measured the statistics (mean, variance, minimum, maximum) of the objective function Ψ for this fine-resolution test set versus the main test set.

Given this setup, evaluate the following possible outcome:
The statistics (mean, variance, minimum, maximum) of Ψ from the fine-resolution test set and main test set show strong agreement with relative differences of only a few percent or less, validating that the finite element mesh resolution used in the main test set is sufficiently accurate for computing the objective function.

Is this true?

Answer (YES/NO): NO